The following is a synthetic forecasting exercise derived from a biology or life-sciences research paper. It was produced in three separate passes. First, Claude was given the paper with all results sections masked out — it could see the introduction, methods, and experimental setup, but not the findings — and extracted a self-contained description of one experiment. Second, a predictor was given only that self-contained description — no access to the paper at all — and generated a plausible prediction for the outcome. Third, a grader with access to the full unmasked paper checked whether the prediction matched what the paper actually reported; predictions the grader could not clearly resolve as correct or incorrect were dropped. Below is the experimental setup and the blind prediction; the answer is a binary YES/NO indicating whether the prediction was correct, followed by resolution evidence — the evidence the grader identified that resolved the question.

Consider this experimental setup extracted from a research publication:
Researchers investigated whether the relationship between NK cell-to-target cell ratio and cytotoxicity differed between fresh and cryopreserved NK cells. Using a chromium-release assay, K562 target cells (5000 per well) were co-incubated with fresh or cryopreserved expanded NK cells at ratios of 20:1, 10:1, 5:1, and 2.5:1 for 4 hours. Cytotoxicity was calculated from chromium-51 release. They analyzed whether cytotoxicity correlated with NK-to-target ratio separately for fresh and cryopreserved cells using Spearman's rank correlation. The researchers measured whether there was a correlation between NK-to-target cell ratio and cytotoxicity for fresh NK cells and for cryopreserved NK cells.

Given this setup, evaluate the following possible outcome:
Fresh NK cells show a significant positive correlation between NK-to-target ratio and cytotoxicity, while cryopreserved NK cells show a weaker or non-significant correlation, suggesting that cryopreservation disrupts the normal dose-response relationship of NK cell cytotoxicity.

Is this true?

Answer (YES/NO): NO